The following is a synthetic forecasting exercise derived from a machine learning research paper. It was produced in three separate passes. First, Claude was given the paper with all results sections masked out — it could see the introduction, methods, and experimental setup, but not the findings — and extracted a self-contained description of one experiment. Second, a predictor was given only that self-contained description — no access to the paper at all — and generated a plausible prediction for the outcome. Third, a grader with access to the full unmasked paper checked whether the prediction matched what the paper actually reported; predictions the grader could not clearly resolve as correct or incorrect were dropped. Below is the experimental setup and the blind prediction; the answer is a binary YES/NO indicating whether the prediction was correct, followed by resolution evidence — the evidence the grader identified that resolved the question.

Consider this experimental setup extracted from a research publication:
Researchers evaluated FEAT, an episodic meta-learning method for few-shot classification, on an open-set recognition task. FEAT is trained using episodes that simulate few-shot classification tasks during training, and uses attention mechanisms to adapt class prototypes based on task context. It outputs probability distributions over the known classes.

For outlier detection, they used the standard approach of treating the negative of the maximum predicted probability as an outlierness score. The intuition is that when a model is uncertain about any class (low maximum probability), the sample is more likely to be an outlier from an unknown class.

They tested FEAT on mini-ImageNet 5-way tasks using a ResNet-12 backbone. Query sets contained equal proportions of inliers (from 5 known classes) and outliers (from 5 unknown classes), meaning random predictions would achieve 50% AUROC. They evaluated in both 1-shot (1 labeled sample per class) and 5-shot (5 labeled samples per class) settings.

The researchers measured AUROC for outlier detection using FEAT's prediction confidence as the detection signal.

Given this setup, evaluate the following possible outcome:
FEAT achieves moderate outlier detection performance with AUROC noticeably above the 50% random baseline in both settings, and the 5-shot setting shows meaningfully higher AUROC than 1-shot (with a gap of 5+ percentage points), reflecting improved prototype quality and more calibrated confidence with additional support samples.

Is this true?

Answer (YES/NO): NO